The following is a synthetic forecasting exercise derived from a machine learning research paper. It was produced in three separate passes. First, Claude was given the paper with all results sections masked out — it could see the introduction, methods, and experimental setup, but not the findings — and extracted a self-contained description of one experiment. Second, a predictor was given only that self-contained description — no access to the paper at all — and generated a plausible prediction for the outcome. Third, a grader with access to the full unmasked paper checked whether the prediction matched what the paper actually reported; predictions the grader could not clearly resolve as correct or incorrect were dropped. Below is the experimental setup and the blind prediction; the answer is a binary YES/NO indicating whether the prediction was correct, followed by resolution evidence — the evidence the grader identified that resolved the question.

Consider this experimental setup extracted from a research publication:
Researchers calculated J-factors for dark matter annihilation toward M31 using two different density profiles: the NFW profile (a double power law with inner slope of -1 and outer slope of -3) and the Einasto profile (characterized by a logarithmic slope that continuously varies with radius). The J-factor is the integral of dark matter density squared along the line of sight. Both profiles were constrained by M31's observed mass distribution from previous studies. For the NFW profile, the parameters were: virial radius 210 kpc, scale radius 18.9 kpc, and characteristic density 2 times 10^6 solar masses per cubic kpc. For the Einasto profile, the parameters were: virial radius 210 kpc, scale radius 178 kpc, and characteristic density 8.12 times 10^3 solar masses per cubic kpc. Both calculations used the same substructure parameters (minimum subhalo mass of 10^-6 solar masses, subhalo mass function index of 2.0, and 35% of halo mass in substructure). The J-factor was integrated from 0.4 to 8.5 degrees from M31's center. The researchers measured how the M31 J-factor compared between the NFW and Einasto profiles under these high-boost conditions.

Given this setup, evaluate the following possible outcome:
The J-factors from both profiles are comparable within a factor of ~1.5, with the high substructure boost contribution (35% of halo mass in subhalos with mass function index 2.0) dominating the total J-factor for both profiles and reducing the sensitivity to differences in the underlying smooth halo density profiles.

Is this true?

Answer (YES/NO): NO